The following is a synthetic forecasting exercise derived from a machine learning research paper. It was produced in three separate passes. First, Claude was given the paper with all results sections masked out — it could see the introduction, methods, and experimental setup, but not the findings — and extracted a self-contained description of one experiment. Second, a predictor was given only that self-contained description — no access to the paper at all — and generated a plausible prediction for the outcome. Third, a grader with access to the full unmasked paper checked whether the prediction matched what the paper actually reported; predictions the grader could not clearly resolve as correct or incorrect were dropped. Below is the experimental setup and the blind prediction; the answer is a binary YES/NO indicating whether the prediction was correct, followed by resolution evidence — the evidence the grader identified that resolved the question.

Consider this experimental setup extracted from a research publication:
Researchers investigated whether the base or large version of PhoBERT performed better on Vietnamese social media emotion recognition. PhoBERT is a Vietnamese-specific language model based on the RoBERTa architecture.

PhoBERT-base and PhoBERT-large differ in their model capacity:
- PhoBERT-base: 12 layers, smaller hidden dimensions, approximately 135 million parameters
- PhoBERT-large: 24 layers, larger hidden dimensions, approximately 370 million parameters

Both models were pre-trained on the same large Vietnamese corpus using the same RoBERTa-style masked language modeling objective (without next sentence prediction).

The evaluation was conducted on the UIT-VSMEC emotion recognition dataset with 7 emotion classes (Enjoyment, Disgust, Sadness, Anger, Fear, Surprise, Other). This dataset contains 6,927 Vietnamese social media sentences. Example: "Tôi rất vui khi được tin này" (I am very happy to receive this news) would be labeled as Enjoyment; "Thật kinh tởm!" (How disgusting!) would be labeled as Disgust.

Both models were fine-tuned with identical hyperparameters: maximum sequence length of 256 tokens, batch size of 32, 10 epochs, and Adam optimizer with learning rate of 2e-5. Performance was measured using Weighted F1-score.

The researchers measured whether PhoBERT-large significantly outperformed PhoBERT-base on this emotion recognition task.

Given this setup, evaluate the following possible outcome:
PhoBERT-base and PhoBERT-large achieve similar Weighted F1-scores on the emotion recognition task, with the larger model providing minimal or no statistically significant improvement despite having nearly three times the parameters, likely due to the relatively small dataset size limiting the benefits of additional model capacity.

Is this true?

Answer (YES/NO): YES